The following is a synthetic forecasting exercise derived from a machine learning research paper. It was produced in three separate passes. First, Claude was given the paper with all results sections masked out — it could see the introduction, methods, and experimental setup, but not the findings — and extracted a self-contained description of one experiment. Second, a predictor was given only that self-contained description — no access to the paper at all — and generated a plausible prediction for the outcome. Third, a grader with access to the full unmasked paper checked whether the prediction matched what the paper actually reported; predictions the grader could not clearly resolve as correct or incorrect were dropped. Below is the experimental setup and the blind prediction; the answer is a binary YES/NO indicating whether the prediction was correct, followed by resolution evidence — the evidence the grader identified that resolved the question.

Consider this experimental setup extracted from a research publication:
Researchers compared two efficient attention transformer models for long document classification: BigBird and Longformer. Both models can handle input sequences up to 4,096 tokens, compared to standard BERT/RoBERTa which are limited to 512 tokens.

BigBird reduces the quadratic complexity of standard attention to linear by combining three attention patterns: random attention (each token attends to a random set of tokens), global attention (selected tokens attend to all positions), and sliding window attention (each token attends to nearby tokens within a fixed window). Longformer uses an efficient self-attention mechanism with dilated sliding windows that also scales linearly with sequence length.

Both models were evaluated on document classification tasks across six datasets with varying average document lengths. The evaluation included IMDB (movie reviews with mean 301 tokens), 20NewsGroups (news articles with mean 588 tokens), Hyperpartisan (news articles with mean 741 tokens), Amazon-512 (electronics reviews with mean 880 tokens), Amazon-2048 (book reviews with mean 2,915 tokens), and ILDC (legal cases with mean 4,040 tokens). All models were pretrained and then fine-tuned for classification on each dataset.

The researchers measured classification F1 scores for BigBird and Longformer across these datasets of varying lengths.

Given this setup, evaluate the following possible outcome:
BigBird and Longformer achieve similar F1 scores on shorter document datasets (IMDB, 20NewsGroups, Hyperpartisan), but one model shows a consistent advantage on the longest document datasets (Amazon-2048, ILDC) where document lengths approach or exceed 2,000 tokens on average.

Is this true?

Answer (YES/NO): NO